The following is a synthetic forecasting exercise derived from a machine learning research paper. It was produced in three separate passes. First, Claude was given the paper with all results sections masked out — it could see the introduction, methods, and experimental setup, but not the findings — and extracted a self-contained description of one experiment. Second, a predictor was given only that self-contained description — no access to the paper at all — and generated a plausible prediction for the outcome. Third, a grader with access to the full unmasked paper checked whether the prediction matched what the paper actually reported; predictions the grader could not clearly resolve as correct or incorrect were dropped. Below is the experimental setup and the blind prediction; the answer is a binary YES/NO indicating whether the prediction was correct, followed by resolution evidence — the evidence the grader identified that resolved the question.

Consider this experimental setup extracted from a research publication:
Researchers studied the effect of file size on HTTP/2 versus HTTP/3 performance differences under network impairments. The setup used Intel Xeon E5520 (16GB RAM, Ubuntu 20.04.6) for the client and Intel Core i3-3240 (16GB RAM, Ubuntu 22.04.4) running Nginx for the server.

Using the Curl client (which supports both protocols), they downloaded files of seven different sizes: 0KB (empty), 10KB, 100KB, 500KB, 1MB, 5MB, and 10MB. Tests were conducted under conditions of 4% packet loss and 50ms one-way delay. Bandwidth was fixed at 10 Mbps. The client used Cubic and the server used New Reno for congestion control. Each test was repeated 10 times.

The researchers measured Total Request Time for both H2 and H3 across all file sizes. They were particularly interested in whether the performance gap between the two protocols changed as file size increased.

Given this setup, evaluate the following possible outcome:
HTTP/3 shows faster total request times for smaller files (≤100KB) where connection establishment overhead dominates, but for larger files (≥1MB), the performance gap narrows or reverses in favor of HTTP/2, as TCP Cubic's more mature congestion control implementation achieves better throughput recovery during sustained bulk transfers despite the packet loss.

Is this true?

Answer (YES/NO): NO